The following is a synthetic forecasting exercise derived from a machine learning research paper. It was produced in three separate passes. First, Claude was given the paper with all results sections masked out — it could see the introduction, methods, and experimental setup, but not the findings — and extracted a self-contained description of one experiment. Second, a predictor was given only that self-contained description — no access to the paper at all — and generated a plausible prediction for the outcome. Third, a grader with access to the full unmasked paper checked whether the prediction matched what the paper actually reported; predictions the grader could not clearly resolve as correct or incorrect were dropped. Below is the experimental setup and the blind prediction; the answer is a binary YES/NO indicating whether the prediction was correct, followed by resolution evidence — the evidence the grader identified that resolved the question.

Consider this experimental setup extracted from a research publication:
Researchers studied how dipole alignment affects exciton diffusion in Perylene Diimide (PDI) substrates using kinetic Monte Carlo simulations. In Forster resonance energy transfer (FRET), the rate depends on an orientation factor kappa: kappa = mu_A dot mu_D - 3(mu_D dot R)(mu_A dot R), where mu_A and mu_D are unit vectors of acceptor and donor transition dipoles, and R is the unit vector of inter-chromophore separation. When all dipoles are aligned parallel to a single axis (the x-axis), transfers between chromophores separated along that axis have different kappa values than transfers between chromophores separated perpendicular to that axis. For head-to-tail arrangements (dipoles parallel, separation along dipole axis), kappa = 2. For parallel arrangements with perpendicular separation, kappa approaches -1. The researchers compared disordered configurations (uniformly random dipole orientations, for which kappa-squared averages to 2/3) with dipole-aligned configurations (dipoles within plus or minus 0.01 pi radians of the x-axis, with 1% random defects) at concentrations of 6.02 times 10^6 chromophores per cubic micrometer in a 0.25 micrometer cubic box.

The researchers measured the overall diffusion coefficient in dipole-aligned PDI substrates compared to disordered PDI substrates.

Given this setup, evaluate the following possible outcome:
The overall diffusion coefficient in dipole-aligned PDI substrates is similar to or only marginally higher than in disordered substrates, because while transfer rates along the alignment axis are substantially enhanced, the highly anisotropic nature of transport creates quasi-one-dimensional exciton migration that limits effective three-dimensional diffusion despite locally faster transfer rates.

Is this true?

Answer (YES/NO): NO